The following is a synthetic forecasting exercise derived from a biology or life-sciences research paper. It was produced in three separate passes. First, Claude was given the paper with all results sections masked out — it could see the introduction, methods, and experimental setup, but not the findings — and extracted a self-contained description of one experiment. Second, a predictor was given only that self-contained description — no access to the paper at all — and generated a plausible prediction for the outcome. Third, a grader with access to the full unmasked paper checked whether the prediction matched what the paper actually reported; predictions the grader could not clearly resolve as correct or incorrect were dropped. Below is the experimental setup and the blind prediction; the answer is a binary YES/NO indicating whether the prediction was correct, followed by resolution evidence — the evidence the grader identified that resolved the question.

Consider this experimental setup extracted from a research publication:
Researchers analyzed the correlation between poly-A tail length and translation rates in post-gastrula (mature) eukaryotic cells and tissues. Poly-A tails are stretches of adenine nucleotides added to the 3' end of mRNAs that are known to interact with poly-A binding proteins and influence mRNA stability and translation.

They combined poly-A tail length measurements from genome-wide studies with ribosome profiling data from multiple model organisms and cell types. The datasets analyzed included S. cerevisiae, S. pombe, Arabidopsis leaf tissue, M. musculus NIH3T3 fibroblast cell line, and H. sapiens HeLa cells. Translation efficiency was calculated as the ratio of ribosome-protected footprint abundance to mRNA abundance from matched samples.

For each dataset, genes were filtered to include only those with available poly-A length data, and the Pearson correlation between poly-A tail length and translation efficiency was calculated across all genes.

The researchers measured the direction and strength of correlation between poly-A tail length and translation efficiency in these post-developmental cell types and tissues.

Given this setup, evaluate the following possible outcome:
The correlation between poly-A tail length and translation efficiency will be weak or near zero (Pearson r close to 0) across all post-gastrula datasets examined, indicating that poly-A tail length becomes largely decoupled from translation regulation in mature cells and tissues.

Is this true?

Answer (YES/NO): NO